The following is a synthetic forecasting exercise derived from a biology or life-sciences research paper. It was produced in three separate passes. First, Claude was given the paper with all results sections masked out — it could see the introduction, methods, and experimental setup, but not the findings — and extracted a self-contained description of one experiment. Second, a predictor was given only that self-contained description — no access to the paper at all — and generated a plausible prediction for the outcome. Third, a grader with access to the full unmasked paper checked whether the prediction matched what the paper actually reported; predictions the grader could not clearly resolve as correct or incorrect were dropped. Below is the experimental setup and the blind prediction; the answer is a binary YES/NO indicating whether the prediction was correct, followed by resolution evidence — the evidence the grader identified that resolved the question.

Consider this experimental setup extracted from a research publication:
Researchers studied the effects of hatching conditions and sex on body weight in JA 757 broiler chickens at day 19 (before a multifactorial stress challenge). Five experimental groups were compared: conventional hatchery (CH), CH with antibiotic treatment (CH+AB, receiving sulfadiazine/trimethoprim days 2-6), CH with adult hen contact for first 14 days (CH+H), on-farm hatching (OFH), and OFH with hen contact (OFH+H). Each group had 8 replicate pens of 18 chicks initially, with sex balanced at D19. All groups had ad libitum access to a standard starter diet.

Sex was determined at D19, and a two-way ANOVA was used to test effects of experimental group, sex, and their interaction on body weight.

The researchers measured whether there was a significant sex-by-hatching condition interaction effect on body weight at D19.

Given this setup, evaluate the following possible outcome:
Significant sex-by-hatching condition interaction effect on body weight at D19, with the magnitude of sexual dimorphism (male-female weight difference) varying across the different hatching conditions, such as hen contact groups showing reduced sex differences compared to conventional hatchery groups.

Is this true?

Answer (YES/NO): NO